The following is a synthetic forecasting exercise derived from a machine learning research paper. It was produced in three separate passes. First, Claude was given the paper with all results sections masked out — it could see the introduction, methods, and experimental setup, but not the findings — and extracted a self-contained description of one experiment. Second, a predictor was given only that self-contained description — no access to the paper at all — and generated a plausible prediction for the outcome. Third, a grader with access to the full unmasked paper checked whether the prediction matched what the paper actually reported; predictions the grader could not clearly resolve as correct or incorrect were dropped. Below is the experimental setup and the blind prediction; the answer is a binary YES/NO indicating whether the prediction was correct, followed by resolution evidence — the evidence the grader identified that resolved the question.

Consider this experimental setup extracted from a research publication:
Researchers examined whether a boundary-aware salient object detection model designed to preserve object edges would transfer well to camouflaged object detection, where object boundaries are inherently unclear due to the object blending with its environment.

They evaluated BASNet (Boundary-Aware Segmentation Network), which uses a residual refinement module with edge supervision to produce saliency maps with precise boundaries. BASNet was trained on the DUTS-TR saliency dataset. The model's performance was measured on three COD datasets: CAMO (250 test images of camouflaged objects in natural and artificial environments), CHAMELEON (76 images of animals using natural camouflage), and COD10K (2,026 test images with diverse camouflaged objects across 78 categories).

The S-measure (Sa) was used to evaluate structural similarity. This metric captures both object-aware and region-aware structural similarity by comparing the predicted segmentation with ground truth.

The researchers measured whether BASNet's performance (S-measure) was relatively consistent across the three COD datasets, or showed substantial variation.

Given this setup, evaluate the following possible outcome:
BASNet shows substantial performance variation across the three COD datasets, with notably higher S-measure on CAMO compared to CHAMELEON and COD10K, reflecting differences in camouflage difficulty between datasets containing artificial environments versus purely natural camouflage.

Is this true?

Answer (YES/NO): NO